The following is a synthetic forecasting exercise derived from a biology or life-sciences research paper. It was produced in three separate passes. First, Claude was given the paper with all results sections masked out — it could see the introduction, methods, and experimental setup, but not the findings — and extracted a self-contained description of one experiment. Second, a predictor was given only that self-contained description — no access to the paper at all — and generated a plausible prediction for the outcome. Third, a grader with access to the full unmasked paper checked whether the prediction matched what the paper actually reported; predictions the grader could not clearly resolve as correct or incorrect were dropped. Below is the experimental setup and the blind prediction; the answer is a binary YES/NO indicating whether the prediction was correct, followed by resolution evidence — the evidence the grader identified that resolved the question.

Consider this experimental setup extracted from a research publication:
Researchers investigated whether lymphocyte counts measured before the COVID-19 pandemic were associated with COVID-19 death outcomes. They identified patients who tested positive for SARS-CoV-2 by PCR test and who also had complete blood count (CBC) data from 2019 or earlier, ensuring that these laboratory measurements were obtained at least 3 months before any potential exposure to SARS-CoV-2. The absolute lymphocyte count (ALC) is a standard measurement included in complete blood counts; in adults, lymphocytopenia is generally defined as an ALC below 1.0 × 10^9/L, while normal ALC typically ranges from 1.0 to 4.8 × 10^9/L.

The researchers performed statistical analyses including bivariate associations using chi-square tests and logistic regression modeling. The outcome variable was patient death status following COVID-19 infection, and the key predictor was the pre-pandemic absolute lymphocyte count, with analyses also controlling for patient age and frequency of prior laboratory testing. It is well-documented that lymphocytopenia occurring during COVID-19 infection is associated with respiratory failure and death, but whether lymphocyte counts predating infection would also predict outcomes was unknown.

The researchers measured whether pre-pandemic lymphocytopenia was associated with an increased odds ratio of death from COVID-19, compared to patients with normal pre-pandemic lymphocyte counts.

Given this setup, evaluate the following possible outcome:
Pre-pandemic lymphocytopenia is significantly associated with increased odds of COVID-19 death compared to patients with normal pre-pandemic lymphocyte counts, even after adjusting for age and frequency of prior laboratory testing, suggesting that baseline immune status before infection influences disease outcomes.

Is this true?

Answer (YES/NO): YES